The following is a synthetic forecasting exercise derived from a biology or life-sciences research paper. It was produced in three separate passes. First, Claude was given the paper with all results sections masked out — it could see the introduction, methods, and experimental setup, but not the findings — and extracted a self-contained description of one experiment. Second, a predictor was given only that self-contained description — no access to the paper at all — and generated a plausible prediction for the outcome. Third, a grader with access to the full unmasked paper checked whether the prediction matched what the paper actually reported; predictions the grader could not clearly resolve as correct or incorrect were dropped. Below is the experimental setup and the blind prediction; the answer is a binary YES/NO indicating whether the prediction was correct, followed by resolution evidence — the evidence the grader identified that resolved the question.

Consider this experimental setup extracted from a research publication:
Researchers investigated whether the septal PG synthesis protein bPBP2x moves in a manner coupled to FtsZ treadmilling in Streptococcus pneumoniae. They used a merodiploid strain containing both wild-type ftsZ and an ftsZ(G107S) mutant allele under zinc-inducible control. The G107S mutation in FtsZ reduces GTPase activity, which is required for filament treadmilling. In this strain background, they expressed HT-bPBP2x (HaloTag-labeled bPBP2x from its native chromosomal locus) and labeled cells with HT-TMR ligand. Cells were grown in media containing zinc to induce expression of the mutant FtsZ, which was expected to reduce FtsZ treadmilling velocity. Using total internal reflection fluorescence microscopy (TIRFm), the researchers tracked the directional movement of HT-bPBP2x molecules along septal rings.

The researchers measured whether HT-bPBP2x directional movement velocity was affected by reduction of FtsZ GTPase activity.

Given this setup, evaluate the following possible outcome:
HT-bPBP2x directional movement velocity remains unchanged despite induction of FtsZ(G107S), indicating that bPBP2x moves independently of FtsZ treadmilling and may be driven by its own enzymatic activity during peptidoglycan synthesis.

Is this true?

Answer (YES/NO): YES